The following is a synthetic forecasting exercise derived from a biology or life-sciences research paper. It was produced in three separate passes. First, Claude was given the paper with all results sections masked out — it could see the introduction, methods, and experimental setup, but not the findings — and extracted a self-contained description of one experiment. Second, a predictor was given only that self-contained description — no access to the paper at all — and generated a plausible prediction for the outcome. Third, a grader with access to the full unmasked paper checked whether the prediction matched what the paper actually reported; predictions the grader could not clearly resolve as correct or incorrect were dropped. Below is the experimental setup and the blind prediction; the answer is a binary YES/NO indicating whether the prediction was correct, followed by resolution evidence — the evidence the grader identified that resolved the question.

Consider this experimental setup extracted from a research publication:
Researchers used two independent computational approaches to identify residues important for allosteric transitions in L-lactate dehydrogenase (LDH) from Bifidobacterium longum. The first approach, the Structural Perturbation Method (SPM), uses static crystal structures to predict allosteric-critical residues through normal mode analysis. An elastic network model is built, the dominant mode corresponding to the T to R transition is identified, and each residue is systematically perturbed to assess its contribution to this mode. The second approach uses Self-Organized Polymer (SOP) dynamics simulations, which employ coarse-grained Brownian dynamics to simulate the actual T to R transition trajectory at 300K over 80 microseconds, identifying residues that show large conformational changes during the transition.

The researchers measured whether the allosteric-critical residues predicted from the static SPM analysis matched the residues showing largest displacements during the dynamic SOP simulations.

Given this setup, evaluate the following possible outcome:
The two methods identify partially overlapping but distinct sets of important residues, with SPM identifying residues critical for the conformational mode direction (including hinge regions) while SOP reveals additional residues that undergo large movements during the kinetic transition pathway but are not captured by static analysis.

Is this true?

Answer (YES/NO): NO